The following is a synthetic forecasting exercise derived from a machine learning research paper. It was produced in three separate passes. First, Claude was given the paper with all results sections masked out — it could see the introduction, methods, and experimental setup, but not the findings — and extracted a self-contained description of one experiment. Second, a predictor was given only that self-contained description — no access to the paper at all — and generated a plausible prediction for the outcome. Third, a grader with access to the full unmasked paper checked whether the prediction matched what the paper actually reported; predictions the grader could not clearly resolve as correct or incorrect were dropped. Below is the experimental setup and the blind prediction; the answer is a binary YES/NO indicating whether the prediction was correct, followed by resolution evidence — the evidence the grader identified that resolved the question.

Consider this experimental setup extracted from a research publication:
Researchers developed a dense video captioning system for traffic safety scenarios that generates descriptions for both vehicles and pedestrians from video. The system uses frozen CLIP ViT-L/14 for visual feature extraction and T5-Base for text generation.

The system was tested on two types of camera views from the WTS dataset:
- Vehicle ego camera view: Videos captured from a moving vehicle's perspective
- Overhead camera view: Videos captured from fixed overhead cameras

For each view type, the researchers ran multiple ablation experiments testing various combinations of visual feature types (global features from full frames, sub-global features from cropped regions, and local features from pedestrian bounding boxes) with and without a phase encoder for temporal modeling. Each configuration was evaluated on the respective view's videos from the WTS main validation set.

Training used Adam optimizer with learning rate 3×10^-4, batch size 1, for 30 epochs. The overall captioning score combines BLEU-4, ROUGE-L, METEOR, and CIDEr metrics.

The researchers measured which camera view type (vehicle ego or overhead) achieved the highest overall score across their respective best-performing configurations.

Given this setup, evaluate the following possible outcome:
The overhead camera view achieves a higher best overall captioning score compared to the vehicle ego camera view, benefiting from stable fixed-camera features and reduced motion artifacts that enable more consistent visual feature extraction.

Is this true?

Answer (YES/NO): NO